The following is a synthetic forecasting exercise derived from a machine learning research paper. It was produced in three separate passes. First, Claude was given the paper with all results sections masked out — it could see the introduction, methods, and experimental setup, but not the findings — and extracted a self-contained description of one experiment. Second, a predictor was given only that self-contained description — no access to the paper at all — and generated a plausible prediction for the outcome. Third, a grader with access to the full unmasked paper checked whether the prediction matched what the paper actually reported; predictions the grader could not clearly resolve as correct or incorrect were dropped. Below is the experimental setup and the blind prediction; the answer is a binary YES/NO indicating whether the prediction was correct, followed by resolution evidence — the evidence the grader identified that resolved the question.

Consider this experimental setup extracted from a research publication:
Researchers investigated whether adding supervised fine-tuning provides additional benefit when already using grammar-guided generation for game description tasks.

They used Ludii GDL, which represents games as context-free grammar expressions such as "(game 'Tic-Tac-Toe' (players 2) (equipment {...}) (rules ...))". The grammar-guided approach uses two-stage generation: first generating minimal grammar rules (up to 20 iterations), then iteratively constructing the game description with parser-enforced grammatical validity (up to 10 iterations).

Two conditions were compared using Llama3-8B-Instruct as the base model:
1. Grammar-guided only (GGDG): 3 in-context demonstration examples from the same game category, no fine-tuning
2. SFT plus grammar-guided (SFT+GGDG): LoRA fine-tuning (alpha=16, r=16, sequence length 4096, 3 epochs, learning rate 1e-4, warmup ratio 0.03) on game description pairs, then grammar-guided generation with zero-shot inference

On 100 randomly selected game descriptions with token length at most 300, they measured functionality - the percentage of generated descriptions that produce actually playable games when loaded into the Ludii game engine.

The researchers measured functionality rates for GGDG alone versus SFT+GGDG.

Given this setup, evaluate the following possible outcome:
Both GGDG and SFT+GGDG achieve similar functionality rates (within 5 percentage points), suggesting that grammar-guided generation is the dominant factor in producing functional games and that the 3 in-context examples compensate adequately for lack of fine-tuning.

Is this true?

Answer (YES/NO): NO